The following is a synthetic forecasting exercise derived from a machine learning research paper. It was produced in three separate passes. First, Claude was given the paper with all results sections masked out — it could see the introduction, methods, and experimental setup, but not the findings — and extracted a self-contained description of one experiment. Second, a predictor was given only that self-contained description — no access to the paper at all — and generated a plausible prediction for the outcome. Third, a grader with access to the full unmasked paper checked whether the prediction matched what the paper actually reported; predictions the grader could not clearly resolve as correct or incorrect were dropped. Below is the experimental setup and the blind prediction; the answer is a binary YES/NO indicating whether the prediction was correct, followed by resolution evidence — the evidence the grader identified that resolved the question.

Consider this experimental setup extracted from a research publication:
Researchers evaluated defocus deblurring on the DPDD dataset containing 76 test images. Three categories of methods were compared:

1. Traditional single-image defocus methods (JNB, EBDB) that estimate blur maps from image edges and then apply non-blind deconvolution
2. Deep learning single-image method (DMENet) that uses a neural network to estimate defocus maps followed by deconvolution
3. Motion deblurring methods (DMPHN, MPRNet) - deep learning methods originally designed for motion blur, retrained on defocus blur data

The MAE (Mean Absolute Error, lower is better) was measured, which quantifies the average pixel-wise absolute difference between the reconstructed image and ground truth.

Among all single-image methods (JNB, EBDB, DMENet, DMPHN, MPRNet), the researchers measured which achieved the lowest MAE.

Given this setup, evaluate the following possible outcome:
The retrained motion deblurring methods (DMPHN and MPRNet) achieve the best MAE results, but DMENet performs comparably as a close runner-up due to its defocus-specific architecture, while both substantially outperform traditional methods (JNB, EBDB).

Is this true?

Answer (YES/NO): NO